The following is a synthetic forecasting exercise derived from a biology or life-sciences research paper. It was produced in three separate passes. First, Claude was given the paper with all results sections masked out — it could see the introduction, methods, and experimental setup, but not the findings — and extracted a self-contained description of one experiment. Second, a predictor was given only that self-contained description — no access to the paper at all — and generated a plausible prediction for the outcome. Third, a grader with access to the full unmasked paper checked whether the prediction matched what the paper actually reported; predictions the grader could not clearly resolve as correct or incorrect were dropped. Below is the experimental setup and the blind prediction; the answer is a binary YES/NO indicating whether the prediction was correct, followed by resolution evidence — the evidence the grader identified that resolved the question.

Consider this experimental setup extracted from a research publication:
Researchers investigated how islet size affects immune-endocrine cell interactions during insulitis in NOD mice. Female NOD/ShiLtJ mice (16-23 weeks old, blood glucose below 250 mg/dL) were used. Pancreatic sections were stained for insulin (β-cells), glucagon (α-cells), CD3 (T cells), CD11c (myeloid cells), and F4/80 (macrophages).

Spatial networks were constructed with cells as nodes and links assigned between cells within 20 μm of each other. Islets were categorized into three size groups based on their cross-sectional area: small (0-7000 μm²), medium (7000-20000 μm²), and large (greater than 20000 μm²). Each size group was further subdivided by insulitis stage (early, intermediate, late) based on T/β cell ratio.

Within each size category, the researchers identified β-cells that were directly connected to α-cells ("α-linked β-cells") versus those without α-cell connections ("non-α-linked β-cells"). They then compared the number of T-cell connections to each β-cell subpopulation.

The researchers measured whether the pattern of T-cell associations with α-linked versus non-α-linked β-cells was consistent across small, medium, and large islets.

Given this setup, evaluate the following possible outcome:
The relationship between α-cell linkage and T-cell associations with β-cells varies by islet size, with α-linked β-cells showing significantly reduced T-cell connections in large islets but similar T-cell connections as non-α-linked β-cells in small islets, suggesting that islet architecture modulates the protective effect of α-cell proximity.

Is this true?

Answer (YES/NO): NO